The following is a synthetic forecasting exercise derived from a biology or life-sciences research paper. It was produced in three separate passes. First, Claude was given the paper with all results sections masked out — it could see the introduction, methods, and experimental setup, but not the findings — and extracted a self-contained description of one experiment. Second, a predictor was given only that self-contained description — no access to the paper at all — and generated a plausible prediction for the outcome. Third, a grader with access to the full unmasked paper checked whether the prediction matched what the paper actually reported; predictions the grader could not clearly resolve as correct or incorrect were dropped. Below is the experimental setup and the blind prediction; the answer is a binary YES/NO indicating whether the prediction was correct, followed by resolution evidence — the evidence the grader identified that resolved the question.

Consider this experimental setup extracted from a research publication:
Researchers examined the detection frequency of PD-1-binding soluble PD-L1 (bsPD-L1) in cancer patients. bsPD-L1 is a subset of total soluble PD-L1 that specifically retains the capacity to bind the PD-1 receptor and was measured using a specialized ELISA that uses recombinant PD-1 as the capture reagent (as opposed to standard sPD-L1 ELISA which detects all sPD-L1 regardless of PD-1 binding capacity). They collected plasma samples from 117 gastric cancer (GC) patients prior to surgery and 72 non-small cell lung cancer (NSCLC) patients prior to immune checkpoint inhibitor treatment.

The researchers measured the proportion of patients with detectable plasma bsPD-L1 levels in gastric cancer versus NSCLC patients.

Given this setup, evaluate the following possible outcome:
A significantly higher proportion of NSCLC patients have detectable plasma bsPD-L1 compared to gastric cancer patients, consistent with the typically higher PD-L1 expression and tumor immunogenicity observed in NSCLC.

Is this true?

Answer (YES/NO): NO